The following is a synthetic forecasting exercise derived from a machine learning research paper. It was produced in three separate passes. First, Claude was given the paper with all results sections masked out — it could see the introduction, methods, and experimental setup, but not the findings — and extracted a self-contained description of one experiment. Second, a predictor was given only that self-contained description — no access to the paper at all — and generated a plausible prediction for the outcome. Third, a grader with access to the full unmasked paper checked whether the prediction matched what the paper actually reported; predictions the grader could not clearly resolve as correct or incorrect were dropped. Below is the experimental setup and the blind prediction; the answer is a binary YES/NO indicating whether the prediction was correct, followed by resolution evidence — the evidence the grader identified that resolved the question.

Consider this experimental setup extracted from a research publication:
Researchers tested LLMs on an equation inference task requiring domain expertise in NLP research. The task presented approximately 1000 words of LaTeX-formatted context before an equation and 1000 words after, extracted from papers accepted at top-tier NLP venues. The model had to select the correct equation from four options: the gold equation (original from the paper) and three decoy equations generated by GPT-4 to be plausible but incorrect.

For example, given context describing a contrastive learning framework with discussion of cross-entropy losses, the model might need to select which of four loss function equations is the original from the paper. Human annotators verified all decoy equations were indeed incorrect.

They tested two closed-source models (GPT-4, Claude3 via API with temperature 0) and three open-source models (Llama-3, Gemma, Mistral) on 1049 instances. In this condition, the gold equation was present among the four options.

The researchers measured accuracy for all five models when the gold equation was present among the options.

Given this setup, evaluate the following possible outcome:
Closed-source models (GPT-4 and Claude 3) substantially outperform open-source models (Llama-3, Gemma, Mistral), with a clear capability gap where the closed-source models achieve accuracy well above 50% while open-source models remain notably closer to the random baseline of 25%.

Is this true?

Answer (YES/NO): NO